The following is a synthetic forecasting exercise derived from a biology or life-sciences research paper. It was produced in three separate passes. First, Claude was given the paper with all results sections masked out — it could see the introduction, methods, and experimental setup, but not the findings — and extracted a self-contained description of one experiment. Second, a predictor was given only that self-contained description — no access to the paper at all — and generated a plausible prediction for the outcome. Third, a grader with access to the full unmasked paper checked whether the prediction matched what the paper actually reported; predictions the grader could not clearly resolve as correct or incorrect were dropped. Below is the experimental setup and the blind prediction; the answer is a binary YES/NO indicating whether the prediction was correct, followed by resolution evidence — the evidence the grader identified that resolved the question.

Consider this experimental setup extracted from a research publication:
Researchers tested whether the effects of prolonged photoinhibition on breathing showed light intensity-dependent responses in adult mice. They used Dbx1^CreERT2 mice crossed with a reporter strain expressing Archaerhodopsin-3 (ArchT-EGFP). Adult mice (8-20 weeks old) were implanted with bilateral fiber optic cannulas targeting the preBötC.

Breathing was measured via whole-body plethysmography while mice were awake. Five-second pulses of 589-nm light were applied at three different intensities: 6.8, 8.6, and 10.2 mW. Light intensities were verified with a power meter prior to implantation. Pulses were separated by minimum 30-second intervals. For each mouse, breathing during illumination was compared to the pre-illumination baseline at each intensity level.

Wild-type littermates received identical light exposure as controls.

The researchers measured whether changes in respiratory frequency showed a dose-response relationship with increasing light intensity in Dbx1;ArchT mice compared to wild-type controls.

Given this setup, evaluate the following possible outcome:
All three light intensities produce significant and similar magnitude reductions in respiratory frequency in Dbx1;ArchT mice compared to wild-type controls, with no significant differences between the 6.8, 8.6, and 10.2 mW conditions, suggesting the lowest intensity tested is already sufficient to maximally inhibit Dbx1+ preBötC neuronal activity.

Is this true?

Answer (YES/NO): NO